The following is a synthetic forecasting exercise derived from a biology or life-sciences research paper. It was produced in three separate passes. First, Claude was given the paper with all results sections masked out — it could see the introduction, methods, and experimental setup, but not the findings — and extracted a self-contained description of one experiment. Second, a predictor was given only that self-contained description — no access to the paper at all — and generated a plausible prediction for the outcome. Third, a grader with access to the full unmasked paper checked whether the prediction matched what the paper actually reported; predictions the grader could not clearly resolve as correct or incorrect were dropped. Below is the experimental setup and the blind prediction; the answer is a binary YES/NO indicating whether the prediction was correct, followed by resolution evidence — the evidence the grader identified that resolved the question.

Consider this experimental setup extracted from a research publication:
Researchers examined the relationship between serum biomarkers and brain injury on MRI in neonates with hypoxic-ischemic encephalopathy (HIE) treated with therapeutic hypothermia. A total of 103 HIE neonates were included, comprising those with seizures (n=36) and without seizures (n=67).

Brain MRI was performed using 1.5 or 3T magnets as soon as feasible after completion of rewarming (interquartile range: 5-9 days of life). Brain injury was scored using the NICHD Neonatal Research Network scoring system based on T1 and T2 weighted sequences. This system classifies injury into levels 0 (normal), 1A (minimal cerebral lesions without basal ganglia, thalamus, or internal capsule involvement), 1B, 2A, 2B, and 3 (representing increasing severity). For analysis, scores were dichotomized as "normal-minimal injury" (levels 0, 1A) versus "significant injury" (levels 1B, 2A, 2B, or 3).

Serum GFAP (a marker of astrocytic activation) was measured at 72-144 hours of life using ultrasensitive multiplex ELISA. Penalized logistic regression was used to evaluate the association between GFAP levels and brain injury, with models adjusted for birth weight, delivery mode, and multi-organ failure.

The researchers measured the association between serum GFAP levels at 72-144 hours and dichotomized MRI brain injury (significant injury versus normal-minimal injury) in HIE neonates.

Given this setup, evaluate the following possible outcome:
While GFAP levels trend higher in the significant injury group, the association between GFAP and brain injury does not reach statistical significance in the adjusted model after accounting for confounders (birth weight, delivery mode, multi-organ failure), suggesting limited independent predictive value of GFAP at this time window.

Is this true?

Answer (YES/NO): YES